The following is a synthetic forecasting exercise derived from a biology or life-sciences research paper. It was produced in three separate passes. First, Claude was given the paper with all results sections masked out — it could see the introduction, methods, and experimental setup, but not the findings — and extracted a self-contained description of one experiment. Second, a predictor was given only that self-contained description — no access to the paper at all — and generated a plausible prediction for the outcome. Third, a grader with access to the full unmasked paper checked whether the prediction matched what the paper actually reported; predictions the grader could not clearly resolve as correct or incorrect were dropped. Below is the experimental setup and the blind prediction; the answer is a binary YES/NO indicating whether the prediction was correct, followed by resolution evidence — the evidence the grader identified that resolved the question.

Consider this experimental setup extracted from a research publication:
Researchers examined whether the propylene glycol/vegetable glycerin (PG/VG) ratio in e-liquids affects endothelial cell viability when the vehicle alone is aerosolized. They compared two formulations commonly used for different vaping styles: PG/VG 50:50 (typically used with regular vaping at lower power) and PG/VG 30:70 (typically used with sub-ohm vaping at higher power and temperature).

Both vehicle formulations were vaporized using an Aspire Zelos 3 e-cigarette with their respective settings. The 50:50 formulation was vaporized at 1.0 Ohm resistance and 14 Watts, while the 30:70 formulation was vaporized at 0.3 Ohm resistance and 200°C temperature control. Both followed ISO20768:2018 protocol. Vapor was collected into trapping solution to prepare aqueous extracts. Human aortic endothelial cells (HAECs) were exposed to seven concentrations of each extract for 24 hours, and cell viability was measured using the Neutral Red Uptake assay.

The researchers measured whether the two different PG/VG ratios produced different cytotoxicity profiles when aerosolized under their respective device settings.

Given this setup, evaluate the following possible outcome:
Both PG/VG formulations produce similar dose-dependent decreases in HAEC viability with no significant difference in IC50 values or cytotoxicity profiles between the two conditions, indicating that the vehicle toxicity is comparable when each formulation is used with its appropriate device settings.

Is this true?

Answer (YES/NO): NO